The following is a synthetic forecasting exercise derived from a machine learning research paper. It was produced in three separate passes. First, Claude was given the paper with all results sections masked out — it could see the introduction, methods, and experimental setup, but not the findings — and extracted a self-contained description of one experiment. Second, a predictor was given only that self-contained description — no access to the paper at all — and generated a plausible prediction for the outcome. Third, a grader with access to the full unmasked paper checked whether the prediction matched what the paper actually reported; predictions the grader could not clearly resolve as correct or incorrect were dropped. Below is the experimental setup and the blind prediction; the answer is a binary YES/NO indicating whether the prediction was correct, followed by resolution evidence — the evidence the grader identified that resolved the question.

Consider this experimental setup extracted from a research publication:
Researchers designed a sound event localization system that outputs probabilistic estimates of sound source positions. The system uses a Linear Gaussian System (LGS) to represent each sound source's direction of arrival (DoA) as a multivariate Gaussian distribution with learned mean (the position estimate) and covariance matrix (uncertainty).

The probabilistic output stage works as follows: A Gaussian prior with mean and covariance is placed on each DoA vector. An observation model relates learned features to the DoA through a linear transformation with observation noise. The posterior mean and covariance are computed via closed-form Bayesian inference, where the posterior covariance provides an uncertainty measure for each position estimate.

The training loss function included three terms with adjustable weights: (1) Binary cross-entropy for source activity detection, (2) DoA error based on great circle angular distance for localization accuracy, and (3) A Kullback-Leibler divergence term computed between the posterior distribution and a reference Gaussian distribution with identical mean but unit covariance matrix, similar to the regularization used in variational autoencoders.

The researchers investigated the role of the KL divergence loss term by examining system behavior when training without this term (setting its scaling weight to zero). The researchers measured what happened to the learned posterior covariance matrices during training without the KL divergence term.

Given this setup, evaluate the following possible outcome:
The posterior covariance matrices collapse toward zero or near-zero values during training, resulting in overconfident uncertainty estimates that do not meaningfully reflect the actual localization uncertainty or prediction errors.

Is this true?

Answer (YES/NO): YES